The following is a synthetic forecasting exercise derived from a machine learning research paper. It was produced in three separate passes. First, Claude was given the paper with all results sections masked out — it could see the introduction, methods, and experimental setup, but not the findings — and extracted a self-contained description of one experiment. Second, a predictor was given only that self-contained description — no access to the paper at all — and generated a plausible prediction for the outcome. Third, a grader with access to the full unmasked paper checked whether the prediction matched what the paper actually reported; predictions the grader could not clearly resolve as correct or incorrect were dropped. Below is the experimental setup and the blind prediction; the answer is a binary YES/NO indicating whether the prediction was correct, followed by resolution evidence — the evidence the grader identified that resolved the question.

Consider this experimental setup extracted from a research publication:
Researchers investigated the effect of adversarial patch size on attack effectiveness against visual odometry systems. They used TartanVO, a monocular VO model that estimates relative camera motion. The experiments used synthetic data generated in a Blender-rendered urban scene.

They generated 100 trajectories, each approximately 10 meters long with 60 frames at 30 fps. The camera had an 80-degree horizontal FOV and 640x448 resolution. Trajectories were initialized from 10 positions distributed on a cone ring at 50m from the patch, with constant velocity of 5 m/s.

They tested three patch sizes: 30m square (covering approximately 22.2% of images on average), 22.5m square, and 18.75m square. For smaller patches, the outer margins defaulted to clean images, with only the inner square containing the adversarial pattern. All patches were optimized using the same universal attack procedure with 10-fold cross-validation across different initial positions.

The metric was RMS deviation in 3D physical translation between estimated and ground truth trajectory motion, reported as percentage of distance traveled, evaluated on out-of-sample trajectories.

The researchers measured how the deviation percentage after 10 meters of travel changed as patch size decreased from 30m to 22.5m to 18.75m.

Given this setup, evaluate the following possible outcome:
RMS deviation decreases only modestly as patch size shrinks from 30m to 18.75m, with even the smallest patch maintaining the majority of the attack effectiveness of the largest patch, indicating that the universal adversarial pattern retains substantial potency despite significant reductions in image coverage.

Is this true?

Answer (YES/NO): NO